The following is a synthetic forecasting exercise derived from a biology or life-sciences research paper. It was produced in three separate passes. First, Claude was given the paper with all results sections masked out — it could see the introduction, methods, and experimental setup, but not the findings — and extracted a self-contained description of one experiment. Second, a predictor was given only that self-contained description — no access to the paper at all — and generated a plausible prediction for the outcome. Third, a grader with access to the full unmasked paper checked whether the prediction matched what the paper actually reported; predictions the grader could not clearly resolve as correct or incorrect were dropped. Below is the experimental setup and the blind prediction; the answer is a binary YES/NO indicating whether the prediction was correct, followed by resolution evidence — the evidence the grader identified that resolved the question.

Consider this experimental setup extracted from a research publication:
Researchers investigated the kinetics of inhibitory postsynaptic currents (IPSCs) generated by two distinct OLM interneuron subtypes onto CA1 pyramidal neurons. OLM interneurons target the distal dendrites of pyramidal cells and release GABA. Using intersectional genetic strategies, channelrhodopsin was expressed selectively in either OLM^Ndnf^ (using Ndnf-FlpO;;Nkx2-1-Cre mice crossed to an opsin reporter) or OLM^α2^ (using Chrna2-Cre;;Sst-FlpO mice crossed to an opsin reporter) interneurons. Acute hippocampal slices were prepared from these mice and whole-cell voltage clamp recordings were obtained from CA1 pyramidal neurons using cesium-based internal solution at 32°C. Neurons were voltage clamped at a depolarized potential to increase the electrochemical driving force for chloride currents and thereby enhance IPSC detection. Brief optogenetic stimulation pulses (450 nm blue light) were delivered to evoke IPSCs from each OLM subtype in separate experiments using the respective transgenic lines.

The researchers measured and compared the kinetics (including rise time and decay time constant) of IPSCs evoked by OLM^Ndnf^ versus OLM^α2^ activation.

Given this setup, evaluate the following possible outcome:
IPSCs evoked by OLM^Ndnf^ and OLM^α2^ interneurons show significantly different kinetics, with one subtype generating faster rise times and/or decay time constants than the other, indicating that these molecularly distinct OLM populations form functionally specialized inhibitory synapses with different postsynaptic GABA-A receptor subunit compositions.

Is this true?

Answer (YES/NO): YES